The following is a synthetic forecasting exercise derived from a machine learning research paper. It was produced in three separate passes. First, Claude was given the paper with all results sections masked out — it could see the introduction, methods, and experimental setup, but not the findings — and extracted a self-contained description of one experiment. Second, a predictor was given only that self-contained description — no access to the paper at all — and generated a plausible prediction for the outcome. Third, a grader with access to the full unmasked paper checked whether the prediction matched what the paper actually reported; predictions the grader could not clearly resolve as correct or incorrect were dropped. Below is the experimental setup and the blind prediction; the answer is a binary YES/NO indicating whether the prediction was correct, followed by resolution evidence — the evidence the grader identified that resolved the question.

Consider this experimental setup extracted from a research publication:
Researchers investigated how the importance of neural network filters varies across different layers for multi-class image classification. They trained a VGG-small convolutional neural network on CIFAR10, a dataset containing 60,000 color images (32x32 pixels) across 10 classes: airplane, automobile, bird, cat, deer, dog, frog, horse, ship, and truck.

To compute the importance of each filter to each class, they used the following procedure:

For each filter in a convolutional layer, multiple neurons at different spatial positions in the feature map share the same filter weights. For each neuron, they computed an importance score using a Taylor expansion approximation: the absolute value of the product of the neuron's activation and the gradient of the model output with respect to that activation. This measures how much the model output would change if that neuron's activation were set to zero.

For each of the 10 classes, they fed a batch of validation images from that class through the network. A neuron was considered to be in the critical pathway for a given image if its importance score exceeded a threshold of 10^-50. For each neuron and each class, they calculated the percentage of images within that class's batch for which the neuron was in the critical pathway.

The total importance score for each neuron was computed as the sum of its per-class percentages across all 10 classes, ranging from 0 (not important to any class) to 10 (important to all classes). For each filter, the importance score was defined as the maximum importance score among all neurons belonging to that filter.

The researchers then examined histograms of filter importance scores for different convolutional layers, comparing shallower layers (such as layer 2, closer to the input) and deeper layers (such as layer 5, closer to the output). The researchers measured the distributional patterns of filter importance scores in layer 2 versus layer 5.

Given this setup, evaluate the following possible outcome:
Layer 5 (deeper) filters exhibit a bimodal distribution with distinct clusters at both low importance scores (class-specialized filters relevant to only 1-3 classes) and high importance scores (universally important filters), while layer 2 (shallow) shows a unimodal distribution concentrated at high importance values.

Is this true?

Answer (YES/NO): NO